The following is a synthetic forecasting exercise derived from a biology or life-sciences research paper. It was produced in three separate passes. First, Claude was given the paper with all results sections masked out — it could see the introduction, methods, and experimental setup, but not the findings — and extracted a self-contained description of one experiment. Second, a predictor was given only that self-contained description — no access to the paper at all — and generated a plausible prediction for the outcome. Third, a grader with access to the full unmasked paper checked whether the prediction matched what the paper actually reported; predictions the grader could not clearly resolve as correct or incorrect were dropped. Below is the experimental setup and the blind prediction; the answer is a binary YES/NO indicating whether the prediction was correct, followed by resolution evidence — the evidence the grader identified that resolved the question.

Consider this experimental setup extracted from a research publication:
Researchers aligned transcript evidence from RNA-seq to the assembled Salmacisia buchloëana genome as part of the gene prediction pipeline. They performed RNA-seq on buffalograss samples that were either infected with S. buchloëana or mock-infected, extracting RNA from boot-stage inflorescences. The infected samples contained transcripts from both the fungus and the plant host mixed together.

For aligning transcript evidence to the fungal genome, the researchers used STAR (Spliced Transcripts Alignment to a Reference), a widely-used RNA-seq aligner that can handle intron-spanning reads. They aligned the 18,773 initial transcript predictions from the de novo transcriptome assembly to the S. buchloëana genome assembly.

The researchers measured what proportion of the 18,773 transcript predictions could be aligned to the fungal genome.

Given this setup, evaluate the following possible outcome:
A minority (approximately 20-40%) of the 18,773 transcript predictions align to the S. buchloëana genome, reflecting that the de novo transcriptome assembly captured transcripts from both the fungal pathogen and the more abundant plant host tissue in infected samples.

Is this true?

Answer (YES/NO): NO